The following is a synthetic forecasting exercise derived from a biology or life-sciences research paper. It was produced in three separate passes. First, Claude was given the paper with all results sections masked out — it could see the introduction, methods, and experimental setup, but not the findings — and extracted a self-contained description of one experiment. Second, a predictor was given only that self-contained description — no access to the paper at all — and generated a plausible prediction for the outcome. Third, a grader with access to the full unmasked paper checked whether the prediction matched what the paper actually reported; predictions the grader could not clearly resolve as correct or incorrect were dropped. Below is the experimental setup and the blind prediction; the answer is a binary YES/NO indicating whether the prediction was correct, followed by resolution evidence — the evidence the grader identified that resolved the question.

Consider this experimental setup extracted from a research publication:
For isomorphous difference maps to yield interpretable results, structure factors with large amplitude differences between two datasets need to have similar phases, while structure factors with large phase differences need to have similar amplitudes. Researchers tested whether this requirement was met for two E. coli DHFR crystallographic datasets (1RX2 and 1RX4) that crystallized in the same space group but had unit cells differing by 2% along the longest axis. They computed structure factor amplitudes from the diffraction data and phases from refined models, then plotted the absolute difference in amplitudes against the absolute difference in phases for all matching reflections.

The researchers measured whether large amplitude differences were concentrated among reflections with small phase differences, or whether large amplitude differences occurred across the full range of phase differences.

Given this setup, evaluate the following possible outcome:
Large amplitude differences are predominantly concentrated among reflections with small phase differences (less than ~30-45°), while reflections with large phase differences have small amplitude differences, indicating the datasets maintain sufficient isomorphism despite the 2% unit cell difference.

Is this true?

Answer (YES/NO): NO